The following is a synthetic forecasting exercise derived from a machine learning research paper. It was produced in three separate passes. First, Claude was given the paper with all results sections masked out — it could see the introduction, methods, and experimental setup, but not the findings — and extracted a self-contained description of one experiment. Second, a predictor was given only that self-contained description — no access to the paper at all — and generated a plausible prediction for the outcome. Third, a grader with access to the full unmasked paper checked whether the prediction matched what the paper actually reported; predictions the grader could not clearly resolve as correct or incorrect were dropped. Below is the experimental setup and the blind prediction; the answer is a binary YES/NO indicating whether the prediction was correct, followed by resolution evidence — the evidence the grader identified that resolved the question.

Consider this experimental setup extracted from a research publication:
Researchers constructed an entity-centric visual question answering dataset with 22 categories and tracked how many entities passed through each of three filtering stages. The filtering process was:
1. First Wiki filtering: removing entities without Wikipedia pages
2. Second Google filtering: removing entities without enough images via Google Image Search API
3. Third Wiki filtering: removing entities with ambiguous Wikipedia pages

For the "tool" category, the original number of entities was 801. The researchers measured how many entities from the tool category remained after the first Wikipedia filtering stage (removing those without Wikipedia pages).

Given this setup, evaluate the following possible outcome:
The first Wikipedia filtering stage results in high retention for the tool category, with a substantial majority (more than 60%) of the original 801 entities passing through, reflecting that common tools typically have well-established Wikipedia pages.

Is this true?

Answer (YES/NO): NO